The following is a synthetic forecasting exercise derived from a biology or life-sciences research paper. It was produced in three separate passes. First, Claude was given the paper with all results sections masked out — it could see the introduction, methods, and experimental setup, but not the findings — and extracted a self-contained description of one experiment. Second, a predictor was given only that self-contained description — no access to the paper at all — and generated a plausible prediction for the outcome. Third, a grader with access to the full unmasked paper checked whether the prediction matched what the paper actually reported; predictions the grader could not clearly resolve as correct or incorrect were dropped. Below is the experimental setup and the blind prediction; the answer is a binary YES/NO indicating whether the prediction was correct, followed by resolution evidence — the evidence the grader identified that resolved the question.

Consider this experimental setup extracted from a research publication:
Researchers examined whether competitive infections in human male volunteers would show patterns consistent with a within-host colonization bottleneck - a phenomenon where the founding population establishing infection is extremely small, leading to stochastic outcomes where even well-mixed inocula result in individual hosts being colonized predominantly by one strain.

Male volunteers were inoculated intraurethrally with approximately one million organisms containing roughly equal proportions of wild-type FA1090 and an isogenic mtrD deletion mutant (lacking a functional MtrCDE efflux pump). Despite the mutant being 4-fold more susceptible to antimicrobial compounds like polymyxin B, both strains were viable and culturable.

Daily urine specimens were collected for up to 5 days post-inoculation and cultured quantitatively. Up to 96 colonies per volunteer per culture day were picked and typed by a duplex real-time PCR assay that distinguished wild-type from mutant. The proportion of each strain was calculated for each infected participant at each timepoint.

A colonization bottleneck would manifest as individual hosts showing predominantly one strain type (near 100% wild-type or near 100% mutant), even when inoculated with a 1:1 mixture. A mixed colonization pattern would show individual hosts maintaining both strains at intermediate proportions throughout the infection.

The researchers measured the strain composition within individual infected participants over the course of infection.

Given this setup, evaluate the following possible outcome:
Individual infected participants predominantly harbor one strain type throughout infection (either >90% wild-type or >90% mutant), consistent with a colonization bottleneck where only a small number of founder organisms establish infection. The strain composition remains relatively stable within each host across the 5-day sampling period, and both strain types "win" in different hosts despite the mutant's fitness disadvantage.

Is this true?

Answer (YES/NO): NO